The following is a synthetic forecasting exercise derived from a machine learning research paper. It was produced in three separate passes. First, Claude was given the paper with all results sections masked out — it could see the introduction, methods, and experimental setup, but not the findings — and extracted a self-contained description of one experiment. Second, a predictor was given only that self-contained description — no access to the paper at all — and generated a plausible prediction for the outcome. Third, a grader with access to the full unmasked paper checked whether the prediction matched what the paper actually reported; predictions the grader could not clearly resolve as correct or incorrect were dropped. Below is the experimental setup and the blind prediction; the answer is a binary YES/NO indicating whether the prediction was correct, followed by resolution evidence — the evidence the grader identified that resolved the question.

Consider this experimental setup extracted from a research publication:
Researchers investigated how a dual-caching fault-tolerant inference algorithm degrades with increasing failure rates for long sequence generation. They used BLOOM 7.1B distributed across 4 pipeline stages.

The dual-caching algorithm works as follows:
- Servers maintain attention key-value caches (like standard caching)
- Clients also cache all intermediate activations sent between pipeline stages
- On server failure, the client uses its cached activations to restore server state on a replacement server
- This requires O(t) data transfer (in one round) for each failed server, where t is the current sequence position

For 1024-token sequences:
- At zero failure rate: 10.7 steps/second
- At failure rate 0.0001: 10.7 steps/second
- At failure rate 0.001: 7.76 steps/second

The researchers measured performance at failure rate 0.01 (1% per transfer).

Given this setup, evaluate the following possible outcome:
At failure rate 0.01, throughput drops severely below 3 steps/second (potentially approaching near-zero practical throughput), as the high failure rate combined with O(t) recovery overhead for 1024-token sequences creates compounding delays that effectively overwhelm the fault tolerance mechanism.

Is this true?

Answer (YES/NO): NO